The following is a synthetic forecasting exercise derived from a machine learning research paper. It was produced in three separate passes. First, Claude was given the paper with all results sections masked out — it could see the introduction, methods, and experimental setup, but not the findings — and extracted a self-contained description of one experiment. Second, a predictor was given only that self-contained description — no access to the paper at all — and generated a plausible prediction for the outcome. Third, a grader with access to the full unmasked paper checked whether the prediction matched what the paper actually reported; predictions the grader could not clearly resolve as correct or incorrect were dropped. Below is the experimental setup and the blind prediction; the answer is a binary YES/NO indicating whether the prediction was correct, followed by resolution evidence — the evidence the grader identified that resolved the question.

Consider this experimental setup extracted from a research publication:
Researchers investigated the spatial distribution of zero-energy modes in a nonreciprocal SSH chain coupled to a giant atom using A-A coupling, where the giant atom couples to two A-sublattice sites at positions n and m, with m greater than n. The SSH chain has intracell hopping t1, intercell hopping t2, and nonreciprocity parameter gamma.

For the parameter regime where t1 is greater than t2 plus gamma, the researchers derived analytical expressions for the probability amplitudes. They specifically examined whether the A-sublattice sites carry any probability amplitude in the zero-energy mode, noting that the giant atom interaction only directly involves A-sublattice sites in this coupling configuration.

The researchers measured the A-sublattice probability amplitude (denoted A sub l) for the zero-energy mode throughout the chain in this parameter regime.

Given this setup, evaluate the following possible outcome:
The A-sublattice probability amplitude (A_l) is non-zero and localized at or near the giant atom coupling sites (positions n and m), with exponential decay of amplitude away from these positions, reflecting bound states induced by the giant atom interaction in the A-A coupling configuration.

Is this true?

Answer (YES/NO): NO